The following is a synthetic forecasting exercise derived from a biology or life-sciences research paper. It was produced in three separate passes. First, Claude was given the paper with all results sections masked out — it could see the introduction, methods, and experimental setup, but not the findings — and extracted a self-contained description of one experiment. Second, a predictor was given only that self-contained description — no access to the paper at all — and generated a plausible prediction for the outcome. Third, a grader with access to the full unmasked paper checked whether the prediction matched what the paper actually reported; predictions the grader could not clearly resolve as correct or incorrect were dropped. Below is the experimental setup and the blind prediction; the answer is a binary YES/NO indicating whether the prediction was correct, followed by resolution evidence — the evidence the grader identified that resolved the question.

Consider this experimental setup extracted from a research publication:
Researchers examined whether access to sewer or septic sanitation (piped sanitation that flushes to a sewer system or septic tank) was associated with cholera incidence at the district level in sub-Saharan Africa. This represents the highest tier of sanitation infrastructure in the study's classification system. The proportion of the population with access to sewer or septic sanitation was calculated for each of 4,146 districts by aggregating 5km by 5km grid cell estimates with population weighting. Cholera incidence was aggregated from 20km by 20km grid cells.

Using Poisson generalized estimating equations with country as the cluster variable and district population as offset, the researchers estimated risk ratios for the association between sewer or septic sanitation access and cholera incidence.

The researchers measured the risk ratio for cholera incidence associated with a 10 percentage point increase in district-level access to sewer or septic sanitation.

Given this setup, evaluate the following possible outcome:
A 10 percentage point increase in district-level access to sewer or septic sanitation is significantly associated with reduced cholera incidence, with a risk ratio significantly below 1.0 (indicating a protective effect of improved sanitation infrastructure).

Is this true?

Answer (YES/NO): YES